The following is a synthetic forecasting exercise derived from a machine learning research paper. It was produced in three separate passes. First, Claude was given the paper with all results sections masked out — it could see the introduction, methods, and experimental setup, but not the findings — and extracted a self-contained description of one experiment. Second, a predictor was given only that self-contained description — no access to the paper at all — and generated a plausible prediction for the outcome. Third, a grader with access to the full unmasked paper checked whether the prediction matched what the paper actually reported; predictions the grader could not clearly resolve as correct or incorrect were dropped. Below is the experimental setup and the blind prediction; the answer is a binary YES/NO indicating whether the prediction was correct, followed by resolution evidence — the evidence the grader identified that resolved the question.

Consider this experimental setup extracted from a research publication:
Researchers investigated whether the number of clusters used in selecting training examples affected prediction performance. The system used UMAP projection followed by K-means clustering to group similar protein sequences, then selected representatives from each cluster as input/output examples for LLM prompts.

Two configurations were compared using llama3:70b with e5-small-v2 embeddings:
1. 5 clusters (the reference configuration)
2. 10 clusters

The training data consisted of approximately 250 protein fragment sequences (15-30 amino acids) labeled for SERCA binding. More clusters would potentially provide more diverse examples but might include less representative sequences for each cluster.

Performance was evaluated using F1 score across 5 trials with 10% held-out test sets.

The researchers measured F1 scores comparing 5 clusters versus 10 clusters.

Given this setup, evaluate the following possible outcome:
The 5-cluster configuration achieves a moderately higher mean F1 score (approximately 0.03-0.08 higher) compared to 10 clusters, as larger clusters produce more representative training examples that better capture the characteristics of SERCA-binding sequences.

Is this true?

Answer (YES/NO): NO